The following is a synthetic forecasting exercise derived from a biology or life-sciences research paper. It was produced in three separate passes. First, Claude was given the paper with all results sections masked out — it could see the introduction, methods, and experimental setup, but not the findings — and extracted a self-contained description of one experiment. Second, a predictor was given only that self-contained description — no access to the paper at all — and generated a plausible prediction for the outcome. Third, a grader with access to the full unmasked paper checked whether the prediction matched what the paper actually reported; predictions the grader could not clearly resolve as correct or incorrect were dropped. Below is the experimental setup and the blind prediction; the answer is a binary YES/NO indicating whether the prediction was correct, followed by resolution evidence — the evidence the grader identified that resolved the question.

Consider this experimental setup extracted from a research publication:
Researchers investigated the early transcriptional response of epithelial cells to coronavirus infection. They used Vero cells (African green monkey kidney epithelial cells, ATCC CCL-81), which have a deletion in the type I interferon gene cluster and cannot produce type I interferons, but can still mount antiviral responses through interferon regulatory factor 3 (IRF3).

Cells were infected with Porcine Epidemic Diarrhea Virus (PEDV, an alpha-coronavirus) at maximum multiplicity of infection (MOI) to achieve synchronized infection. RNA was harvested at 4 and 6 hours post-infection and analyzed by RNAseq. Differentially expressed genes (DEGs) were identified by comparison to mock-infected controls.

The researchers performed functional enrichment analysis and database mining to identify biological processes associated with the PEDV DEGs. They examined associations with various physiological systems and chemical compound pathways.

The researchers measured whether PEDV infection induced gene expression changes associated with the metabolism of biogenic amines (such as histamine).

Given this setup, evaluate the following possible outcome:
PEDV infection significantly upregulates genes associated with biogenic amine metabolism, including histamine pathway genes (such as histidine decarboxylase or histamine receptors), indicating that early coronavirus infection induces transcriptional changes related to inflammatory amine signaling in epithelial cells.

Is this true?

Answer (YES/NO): NO